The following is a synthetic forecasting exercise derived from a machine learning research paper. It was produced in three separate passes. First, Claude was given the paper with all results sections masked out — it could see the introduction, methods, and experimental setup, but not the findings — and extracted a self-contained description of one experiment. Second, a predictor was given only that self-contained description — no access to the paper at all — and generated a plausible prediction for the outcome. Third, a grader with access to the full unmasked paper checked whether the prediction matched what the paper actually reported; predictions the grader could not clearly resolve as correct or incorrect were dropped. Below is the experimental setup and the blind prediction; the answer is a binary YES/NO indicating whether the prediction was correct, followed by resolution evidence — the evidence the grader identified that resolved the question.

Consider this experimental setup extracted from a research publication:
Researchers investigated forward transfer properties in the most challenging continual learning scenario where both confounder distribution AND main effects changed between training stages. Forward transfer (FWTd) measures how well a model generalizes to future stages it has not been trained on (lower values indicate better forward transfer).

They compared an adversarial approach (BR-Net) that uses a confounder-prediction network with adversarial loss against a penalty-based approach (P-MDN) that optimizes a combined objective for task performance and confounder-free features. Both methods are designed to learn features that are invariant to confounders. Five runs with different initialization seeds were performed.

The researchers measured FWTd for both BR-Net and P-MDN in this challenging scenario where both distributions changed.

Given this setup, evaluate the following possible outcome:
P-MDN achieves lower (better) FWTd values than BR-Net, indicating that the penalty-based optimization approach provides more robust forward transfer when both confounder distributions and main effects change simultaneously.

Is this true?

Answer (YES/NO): YES